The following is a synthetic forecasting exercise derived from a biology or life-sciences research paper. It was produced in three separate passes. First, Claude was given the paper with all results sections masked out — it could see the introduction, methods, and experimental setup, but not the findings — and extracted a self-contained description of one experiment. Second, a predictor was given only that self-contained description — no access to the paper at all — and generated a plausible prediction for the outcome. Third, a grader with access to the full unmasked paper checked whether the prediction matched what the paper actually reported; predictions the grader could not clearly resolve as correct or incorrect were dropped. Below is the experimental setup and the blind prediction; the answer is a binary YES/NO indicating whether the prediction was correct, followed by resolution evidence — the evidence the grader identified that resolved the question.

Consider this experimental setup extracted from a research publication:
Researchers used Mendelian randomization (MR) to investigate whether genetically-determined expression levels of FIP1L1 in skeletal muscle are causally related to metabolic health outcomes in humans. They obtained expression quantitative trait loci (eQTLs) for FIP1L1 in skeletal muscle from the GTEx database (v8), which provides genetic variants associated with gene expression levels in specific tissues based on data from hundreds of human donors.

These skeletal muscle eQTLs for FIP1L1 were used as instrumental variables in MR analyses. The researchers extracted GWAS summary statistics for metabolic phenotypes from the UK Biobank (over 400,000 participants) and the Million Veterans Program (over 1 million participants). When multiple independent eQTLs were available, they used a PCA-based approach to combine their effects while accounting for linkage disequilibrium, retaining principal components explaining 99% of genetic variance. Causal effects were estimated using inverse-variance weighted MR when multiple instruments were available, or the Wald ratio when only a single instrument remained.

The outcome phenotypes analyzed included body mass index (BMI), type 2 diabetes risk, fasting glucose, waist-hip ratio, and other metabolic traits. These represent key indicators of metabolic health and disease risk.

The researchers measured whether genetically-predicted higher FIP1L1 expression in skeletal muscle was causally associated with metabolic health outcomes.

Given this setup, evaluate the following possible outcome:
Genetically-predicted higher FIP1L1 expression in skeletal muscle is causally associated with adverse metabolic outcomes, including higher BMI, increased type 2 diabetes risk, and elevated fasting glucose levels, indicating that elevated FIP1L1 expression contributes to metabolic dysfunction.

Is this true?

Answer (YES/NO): NO